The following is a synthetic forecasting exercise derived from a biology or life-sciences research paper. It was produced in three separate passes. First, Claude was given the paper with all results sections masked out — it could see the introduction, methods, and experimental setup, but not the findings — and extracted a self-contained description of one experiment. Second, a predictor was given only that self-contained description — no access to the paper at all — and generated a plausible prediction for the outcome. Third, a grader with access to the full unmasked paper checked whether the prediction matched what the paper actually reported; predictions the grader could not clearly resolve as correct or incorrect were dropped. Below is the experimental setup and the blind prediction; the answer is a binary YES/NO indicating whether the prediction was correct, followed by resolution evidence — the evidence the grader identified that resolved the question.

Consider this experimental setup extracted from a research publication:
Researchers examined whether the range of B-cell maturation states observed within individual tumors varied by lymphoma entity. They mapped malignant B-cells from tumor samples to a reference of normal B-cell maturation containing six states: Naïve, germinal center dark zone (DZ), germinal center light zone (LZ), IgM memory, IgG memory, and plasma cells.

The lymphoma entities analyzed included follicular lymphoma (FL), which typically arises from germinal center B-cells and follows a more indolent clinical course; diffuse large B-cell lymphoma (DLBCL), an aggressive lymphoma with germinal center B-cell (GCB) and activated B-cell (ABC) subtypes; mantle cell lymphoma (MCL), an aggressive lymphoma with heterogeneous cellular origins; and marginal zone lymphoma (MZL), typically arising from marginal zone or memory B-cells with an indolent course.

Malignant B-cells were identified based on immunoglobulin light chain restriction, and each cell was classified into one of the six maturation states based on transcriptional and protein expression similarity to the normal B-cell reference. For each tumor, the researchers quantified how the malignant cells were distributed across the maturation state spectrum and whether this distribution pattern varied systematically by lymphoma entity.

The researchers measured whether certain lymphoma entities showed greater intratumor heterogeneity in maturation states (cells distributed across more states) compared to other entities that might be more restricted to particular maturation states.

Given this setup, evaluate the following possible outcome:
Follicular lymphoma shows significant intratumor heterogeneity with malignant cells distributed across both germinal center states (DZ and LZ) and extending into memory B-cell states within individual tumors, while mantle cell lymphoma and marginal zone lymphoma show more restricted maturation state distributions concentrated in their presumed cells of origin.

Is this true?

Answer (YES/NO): NO